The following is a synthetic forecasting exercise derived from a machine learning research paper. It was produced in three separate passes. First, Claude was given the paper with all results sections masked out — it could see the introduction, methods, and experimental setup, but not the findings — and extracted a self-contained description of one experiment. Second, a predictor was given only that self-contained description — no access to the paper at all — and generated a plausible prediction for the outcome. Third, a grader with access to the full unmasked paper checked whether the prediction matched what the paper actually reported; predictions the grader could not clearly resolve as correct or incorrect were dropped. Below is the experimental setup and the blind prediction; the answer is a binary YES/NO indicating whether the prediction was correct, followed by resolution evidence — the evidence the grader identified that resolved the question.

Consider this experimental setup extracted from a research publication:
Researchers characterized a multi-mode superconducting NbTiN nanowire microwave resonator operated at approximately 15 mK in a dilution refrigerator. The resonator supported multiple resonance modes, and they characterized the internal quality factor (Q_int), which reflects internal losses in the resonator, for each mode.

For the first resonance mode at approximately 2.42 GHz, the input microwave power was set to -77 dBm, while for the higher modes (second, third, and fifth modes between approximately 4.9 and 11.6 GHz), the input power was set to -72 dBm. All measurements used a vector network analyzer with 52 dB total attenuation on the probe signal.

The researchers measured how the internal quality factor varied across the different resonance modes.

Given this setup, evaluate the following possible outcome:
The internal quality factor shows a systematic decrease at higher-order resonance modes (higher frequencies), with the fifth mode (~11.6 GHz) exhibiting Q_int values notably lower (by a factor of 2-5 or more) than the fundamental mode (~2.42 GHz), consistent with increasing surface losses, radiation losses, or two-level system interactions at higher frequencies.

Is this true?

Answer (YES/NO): NO